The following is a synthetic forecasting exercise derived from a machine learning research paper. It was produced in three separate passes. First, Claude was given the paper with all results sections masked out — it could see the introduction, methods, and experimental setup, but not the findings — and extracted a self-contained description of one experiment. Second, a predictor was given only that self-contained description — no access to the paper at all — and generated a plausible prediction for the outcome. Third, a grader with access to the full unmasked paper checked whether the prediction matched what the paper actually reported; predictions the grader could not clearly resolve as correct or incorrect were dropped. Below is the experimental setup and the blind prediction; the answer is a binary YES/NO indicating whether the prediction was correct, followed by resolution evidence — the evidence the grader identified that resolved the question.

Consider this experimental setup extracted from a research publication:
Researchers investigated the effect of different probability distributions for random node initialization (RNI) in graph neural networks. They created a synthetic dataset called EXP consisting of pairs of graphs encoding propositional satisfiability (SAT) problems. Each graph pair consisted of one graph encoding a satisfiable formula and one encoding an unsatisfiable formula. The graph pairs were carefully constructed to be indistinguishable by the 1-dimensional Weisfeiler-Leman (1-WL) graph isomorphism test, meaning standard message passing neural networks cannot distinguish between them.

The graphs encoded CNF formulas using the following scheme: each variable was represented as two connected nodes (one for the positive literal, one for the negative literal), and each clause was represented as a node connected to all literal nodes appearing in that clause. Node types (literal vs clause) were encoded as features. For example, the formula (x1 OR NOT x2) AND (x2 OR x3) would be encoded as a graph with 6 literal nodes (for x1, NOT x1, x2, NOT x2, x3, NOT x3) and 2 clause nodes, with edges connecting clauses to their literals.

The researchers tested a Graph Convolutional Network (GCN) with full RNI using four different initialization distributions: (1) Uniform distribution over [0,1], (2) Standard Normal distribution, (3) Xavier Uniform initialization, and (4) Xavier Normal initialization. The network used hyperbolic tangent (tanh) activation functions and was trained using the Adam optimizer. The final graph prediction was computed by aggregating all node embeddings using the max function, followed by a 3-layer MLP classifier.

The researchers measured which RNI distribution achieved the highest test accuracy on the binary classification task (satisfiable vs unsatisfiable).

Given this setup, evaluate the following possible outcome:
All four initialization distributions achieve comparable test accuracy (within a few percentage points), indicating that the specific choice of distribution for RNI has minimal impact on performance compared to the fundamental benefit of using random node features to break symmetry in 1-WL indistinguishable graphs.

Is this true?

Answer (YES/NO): NO